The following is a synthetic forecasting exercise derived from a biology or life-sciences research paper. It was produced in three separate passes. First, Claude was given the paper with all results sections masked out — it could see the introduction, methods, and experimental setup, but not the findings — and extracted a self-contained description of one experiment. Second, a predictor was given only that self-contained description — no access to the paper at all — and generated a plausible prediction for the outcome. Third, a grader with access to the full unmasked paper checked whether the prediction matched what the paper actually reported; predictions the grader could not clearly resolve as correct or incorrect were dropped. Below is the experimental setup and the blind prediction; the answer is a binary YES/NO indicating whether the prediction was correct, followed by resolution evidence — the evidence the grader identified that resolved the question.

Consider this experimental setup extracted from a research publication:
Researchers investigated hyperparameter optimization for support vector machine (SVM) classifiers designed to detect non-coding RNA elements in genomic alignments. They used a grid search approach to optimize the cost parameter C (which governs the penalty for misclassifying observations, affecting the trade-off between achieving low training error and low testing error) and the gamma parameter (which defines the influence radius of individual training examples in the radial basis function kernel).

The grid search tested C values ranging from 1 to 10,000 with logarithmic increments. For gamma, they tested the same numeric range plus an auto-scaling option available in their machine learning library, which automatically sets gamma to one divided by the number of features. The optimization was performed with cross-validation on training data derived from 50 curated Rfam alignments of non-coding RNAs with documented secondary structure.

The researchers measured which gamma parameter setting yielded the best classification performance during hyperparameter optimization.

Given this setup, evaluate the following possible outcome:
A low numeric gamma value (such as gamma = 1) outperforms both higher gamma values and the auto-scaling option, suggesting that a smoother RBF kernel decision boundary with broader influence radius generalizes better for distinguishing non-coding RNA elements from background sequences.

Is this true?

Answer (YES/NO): NO